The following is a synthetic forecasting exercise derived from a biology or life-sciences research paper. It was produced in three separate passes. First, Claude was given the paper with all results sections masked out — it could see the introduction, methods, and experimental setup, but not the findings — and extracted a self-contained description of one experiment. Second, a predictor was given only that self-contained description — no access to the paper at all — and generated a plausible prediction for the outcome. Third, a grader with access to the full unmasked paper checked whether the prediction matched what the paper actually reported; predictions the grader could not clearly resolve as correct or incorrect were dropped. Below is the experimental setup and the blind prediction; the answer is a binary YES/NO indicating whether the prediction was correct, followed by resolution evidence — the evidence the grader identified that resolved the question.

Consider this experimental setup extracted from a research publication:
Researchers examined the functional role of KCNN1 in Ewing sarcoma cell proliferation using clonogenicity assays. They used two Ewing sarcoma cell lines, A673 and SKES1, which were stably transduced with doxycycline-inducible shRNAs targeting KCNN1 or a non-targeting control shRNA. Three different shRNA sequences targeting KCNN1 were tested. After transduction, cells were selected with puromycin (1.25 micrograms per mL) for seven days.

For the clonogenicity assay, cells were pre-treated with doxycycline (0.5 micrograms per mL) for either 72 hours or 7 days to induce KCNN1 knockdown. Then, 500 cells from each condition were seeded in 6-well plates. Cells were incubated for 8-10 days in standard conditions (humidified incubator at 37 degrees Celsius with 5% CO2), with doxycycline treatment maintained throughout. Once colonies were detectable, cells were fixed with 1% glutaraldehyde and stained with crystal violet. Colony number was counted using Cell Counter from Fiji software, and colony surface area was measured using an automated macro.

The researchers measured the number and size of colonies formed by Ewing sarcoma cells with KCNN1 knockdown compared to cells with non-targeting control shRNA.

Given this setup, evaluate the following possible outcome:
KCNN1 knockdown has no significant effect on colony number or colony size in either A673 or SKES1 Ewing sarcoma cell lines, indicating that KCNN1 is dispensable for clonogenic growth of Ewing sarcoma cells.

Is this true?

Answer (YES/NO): NO